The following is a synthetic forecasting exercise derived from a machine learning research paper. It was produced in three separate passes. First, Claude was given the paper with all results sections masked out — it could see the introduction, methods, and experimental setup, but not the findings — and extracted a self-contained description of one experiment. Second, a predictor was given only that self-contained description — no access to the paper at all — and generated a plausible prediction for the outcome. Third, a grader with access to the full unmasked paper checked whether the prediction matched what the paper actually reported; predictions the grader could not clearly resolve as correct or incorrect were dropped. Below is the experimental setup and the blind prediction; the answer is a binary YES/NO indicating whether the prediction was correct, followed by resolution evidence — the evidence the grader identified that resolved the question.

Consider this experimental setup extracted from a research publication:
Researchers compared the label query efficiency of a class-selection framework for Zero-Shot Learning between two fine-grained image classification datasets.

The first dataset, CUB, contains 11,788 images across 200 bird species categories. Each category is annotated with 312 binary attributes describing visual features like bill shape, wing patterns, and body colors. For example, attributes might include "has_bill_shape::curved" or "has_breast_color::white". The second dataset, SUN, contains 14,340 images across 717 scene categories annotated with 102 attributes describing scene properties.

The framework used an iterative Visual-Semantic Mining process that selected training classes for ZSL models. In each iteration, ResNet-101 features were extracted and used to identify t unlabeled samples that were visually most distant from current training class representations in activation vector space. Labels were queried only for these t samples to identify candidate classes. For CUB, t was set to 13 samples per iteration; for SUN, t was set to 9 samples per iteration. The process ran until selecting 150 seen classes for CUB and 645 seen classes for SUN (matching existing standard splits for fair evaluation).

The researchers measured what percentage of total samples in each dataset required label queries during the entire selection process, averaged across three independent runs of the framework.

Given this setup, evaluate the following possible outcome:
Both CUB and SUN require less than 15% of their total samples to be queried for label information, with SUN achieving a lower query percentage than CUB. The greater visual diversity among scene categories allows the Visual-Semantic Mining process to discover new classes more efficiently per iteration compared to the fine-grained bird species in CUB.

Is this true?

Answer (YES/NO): NO